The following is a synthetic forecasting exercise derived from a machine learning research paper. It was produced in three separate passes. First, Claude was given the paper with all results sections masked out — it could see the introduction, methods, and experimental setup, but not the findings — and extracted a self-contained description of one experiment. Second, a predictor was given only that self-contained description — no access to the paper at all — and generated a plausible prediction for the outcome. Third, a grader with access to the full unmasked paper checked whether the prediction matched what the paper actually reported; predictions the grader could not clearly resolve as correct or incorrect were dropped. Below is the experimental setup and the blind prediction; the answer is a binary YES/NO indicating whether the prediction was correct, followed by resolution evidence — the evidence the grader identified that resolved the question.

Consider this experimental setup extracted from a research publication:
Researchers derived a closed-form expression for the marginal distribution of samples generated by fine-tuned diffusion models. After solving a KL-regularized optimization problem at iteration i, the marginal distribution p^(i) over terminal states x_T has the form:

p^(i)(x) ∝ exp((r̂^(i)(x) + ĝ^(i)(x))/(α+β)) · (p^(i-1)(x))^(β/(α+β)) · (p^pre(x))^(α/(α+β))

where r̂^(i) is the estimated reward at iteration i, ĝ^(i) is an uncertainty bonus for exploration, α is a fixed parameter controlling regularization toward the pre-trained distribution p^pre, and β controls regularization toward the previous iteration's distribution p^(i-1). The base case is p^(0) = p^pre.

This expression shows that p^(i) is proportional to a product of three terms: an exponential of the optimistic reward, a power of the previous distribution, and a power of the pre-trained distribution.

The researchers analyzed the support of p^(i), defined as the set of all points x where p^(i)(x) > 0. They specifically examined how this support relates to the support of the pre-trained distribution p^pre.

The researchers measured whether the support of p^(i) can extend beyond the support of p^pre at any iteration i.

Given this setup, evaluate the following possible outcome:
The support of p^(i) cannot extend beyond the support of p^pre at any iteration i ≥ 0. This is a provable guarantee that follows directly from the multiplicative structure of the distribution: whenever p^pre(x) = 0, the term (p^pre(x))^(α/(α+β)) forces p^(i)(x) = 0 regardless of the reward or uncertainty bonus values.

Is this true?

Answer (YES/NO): YES